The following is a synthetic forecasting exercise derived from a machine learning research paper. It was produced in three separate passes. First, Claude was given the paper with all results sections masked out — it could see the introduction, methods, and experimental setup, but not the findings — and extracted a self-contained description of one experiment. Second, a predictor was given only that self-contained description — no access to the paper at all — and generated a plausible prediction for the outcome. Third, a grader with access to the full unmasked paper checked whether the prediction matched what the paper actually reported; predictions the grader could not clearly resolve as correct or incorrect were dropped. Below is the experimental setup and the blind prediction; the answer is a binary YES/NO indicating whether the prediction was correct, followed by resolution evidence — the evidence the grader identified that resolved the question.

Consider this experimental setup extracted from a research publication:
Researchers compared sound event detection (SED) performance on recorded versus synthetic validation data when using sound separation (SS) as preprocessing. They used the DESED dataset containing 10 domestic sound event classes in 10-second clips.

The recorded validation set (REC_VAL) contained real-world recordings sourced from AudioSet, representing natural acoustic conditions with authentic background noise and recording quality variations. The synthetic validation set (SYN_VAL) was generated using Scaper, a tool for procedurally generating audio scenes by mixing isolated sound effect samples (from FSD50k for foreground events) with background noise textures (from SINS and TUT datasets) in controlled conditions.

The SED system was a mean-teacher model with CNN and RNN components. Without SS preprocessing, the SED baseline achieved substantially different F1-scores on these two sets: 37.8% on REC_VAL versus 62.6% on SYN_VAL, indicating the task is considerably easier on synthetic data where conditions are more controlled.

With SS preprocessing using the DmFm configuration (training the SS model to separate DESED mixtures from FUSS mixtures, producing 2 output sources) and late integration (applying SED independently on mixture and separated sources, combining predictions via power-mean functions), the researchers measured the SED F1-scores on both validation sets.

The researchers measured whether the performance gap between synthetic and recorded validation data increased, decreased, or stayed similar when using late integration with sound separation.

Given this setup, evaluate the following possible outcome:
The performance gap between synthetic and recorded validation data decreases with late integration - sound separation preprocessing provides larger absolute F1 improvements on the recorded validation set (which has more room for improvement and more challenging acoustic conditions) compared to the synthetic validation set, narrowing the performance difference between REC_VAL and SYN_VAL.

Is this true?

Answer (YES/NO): NO